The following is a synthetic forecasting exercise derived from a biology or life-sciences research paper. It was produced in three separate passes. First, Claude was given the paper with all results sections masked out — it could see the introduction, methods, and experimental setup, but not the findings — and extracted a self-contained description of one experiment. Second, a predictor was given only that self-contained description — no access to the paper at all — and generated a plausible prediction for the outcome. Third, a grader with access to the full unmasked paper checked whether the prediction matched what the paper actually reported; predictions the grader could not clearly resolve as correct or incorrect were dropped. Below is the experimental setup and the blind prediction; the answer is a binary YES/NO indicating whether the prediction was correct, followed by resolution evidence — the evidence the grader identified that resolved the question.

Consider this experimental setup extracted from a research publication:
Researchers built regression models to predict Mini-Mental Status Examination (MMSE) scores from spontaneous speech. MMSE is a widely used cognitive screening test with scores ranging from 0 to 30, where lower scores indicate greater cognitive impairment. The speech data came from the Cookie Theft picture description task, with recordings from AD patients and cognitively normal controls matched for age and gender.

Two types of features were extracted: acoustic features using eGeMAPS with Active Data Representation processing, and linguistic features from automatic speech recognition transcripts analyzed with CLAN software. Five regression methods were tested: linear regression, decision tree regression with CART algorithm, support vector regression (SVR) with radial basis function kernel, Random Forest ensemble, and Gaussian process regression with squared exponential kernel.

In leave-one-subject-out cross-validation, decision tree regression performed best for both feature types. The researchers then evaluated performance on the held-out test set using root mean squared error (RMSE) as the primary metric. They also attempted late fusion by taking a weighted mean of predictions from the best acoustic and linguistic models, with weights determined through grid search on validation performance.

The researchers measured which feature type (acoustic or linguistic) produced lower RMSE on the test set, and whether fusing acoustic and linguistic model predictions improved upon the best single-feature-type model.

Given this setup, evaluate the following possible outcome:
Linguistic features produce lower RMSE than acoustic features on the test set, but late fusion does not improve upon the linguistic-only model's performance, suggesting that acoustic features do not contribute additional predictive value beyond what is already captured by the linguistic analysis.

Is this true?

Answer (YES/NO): YES